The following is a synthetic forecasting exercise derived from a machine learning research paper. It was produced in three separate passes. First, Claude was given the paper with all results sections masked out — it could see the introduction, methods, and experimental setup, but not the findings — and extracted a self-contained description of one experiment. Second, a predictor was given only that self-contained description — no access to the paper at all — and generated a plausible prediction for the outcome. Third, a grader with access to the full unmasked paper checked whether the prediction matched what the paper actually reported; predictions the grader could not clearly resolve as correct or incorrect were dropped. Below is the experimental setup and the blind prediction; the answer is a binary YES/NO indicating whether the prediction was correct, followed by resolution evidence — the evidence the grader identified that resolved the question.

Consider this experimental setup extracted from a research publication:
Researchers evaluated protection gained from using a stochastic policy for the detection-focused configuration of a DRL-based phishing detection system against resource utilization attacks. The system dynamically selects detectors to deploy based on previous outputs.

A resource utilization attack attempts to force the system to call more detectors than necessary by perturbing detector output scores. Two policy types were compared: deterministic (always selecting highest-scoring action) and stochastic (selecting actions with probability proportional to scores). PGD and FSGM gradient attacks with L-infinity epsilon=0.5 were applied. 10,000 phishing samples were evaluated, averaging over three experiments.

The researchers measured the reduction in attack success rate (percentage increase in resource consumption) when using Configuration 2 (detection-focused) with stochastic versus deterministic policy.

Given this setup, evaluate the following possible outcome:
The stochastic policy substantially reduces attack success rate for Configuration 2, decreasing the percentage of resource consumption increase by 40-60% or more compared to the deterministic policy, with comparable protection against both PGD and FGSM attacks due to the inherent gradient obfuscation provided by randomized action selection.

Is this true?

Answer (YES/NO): NO